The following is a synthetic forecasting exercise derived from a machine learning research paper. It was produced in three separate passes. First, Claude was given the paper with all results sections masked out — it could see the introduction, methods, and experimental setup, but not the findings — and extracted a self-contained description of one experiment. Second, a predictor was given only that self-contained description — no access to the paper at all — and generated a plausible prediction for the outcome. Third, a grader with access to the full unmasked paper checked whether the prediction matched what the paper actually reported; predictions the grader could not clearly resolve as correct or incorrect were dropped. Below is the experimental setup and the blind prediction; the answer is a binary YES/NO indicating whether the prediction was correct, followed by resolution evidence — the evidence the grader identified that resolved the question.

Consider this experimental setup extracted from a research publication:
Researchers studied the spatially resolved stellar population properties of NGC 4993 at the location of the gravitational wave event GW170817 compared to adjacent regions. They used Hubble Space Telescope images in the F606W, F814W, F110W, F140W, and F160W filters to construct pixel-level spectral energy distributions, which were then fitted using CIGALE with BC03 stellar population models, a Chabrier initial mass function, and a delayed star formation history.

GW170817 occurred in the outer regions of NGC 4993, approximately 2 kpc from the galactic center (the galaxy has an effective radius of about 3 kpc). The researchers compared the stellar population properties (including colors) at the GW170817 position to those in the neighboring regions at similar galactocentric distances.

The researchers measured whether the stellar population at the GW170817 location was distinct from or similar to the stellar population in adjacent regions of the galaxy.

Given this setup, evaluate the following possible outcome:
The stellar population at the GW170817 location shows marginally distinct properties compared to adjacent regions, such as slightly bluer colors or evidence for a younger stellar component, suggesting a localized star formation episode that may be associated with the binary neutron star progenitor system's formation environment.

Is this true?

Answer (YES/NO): NO